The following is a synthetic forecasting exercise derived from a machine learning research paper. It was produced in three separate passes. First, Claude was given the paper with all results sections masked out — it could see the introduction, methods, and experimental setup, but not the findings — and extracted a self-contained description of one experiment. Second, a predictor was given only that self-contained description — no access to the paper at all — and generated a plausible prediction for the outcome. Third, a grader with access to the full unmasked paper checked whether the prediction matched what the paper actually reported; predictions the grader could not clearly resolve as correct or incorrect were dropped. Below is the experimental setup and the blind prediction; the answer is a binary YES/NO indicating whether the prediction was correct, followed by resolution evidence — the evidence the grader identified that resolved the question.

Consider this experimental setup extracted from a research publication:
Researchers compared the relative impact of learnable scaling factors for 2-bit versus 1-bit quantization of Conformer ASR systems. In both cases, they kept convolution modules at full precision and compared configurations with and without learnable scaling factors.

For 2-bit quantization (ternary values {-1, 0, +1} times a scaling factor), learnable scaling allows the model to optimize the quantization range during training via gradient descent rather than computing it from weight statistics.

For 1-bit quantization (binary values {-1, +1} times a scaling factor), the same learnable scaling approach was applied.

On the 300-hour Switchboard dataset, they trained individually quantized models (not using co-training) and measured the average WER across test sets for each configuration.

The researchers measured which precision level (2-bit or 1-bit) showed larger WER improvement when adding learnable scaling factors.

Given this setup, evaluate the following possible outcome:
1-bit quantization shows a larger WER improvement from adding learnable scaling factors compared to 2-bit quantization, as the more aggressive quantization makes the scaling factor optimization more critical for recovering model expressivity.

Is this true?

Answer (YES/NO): YES